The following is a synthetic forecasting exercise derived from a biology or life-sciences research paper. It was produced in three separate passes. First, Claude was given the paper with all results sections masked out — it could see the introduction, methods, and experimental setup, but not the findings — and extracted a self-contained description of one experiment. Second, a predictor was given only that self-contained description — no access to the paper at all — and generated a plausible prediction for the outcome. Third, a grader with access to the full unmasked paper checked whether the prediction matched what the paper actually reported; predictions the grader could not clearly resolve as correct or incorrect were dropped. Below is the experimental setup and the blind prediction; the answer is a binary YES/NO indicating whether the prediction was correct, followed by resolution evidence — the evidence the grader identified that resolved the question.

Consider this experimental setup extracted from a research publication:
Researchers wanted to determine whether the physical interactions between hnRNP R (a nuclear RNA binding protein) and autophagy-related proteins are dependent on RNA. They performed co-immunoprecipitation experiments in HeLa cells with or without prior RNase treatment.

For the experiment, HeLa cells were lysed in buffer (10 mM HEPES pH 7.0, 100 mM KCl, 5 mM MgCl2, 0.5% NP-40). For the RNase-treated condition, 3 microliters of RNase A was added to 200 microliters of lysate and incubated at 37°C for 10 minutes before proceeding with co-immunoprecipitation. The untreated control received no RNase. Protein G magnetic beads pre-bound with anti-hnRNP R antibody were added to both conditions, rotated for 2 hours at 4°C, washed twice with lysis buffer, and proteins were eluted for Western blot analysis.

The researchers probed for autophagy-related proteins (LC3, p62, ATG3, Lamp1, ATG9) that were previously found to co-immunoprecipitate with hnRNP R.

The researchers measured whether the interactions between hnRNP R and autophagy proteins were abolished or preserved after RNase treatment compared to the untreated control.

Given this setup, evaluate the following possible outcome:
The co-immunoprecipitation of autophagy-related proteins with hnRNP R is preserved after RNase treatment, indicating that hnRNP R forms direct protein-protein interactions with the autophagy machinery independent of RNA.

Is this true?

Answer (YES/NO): NO